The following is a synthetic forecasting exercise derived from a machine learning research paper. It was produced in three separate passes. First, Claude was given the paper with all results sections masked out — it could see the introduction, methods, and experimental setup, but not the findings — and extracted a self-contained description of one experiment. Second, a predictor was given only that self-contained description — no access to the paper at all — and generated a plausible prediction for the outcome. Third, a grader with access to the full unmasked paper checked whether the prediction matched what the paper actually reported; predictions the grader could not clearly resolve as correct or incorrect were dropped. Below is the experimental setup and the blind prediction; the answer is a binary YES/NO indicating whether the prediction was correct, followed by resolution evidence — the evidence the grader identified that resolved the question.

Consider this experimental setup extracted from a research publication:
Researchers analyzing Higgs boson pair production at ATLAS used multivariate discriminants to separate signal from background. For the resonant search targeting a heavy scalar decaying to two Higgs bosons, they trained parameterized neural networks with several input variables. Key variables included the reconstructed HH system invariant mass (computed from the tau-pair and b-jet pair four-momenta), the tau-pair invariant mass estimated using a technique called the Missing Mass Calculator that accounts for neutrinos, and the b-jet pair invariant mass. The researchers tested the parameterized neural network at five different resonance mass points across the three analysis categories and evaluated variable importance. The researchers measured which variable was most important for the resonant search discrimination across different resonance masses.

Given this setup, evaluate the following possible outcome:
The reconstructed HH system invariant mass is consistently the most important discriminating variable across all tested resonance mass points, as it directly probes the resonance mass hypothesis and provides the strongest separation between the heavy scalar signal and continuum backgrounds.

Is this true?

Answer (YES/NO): NO